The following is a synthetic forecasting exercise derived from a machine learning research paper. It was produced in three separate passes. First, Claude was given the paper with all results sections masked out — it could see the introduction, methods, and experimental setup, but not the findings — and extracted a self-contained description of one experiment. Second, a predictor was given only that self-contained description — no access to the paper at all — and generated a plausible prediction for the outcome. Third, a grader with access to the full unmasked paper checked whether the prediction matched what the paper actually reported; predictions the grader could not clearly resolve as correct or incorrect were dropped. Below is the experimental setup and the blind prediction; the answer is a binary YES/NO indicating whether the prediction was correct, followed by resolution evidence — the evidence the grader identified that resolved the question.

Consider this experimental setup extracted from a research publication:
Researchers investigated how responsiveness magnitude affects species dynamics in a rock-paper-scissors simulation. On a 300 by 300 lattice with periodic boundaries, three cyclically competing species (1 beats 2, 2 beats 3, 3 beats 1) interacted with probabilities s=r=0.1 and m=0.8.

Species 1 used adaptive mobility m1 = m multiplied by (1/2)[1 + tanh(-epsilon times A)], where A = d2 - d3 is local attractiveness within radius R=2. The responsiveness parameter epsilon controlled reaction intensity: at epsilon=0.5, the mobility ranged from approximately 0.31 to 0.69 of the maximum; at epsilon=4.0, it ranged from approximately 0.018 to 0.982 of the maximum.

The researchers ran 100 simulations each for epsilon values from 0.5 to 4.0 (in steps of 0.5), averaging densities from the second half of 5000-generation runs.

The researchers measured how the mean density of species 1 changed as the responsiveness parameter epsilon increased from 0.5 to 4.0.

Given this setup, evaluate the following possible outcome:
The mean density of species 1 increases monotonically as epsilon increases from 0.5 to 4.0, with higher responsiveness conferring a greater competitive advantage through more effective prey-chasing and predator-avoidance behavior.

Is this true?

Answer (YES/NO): NO